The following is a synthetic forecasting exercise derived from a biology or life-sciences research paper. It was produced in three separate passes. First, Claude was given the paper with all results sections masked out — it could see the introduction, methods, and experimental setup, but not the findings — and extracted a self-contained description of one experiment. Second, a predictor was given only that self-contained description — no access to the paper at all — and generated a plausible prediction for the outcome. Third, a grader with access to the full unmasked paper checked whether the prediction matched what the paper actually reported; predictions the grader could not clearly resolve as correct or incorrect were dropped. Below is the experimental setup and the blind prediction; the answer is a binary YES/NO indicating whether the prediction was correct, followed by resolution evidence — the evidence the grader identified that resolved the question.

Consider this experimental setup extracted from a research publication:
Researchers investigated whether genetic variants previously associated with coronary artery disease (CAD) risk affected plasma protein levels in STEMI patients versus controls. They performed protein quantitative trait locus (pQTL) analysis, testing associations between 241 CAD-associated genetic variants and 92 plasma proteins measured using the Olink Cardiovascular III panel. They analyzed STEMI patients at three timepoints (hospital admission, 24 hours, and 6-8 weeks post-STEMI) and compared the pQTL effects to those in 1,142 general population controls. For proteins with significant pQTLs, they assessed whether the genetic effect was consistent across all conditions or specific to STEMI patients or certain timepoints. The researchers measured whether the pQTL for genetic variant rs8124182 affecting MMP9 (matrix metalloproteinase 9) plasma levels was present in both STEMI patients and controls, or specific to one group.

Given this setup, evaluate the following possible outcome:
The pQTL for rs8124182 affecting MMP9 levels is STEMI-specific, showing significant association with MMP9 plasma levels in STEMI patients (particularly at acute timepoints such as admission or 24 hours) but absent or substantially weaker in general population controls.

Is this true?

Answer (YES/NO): YES